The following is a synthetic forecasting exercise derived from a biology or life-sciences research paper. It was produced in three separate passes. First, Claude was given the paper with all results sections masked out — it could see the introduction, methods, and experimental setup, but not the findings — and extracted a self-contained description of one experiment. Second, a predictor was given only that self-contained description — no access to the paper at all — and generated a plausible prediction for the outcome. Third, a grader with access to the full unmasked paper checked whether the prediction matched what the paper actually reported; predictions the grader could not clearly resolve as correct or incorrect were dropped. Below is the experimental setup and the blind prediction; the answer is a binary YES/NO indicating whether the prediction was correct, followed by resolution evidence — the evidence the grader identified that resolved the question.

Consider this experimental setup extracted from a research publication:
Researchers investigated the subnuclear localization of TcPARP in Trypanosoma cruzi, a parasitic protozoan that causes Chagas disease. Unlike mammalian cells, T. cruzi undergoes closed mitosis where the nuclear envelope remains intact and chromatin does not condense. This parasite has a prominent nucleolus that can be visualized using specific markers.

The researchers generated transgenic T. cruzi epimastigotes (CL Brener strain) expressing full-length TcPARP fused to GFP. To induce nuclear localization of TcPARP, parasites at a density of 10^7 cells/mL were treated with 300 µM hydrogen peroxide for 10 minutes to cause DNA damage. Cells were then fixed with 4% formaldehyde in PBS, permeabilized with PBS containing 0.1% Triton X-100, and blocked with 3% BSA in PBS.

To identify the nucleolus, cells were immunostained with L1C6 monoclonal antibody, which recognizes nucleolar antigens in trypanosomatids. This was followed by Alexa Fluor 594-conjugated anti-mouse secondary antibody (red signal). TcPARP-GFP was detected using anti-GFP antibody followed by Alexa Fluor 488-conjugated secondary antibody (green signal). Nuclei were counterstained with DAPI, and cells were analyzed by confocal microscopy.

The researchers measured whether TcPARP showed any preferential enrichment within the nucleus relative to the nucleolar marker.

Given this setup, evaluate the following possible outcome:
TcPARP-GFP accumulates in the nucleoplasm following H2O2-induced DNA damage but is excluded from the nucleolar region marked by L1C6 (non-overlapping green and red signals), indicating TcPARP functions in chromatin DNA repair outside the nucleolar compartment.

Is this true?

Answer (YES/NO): NO